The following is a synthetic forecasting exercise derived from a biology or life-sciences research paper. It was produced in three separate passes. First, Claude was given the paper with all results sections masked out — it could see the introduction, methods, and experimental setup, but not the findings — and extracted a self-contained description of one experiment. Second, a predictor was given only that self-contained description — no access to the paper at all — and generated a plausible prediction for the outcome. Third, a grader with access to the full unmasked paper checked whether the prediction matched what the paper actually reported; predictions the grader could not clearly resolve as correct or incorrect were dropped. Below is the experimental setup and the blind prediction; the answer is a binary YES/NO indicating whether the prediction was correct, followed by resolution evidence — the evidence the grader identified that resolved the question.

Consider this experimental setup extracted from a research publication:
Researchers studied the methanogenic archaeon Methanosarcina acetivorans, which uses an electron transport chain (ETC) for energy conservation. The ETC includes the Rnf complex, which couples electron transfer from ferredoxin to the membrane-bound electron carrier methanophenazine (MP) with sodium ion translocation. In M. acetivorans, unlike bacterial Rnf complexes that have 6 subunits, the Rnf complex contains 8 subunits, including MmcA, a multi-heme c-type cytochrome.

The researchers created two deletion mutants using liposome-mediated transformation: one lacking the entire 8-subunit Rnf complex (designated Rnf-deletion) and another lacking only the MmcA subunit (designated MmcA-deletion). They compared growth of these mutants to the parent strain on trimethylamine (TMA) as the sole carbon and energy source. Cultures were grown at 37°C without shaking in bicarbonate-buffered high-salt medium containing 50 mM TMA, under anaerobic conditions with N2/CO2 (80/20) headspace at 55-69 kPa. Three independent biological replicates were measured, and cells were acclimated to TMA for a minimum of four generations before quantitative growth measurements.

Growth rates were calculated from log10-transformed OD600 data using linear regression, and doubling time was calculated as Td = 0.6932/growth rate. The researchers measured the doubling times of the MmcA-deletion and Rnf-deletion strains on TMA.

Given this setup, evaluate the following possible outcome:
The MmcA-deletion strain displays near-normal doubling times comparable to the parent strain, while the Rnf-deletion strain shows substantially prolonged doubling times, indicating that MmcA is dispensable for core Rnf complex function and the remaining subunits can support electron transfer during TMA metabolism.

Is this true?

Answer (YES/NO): NO